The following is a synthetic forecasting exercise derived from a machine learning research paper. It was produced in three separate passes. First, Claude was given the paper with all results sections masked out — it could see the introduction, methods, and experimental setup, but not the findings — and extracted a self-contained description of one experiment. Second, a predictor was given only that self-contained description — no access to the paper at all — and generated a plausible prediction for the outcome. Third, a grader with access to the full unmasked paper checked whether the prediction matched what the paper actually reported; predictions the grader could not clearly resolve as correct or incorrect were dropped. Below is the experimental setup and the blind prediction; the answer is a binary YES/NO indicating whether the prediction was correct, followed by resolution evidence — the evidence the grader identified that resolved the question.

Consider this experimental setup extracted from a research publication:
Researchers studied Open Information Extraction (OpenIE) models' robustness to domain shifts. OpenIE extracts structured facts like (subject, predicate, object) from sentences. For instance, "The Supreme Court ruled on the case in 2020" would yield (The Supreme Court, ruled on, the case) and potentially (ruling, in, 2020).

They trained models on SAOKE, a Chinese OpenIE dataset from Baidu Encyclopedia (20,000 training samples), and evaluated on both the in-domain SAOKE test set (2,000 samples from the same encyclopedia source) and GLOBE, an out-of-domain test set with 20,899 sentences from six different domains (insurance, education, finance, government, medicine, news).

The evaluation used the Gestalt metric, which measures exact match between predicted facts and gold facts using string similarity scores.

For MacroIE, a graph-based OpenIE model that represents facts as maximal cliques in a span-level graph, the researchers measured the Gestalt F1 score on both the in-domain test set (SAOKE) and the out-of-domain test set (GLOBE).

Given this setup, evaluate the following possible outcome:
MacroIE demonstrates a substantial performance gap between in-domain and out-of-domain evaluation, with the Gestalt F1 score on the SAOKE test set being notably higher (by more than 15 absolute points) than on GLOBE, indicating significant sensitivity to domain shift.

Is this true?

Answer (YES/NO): YES